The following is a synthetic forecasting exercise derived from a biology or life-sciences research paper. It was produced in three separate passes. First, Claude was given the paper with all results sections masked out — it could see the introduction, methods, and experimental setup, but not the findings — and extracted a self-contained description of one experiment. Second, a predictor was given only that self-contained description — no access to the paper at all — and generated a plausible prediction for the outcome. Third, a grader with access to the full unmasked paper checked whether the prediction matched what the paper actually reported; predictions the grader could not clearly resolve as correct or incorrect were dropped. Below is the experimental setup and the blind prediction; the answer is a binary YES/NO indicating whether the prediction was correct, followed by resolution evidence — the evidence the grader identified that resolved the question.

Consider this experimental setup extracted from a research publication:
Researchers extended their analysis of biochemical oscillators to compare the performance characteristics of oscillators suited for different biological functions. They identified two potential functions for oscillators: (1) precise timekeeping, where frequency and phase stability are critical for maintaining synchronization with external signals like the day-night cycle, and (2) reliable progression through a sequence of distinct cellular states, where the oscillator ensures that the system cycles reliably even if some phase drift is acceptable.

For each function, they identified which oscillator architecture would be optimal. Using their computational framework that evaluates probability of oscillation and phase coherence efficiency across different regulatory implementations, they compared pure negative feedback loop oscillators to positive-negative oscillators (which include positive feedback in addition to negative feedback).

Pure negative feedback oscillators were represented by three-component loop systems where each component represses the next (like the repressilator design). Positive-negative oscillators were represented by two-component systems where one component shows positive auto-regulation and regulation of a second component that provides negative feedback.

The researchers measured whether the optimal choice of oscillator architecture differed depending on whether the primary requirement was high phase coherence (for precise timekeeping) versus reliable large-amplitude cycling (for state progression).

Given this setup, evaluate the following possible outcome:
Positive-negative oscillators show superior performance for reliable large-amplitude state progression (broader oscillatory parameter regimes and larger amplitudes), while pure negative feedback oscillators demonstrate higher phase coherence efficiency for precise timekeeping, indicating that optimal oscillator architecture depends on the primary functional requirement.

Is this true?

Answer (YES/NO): YES